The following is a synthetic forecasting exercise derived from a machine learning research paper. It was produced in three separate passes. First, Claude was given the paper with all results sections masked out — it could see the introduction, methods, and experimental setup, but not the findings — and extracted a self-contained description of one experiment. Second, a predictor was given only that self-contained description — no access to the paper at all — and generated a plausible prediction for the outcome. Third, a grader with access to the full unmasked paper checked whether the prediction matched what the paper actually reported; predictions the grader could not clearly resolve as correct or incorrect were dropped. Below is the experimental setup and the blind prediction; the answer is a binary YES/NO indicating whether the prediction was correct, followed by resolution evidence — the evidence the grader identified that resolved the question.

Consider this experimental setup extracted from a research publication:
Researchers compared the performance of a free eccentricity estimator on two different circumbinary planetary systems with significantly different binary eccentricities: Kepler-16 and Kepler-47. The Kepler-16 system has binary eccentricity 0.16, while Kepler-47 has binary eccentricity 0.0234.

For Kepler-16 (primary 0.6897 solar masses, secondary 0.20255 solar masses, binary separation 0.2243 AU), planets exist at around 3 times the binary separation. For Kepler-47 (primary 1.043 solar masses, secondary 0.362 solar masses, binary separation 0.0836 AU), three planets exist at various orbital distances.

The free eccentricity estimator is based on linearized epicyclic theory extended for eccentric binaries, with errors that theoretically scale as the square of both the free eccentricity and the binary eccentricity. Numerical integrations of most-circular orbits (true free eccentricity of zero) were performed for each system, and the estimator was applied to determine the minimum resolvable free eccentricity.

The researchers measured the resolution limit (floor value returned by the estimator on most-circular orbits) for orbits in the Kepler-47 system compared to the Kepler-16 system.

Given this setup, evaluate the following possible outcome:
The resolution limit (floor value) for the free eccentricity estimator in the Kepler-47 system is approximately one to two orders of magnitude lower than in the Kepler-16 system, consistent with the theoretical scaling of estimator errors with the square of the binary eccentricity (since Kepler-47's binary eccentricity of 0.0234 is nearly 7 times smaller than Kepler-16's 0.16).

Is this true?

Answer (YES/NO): YES